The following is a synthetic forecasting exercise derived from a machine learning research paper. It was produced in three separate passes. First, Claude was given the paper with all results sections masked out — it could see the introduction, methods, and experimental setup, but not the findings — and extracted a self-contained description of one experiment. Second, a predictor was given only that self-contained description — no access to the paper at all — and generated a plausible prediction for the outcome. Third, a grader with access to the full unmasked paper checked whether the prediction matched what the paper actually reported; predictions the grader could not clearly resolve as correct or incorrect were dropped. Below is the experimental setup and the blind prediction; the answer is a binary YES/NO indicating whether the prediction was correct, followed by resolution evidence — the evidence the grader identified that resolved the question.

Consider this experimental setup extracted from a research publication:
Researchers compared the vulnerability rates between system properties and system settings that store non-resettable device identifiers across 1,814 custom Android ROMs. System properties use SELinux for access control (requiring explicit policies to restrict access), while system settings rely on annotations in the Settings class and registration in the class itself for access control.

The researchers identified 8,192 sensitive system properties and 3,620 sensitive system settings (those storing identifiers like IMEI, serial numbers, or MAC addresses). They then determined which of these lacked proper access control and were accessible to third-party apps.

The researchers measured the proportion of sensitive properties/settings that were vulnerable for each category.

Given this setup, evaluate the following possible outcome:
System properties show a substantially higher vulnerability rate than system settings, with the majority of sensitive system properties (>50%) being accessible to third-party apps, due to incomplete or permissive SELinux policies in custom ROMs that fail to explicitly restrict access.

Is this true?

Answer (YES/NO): NO